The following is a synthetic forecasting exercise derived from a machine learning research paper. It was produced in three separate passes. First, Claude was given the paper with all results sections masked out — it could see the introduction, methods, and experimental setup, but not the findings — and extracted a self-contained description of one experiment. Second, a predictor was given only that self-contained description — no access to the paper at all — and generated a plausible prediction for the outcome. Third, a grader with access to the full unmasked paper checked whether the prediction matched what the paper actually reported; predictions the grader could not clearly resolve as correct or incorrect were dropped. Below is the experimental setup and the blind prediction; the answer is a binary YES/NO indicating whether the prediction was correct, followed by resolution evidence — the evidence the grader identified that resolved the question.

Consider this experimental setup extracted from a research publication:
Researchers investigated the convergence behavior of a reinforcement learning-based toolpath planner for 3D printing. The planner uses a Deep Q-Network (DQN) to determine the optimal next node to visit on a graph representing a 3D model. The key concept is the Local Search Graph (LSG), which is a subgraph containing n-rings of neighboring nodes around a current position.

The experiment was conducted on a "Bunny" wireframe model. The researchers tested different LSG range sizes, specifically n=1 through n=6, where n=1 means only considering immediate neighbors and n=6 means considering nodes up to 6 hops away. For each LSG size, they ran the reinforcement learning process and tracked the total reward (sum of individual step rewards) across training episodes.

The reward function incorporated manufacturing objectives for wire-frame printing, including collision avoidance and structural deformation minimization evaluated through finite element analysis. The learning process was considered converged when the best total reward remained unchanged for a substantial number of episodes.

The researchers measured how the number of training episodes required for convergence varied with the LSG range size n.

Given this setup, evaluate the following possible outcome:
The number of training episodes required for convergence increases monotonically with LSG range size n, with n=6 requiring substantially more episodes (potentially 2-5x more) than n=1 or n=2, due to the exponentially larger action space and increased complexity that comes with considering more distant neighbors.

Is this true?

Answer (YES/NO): NO